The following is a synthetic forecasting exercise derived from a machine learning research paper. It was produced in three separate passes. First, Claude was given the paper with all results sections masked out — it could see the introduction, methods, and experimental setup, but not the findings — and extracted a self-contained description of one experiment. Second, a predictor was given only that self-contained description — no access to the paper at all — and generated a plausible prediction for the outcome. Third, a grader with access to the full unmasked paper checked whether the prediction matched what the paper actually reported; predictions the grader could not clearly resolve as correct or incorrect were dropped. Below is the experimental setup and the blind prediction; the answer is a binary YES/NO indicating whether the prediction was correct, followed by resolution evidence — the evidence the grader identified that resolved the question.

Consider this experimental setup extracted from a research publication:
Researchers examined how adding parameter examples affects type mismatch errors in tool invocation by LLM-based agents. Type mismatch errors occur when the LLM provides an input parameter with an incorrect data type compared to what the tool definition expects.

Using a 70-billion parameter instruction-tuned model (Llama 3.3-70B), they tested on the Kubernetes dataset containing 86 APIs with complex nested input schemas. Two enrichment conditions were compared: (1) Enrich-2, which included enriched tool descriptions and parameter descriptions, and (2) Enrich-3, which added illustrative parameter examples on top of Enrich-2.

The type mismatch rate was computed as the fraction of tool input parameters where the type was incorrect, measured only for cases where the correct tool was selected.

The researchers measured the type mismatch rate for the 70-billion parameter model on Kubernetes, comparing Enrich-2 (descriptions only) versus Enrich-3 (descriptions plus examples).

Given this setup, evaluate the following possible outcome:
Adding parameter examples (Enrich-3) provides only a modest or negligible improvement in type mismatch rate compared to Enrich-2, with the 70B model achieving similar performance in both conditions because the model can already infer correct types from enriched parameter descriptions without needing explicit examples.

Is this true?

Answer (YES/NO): NO